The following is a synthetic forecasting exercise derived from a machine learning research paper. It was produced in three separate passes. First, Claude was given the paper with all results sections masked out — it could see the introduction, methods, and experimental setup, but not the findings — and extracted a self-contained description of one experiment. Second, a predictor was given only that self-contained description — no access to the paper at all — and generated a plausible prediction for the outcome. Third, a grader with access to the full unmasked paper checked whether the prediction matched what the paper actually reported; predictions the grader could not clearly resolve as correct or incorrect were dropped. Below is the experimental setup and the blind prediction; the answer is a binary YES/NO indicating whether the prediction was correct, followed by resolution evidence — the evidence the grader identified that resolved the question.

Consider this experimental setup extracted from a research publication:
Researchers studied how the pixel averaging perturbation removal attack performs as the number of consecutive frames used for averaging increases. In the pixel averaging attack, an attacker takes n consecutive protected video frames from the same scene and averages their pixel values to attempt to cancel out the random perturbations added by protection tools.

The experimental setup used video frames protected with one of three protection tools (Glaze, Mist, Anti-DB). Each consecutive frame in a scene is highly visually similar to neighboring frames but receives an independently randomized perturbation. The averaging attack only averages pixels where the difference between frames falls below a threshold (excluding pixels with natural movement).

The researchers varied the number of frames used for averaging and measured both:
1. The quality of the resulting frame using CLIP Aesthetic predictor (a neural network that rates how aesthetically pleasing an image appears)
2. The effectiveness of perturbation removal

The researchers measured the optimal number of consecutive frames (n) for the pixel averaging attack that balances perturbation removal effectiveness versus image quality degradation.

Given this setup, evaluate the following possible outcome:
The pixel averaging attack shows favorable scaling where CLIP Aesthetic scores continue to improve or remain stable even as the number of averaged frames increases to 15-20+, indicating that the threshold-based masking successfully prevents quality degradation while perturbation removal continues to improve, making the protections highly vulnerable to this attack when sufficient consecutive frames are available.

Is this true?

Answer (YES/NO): NO